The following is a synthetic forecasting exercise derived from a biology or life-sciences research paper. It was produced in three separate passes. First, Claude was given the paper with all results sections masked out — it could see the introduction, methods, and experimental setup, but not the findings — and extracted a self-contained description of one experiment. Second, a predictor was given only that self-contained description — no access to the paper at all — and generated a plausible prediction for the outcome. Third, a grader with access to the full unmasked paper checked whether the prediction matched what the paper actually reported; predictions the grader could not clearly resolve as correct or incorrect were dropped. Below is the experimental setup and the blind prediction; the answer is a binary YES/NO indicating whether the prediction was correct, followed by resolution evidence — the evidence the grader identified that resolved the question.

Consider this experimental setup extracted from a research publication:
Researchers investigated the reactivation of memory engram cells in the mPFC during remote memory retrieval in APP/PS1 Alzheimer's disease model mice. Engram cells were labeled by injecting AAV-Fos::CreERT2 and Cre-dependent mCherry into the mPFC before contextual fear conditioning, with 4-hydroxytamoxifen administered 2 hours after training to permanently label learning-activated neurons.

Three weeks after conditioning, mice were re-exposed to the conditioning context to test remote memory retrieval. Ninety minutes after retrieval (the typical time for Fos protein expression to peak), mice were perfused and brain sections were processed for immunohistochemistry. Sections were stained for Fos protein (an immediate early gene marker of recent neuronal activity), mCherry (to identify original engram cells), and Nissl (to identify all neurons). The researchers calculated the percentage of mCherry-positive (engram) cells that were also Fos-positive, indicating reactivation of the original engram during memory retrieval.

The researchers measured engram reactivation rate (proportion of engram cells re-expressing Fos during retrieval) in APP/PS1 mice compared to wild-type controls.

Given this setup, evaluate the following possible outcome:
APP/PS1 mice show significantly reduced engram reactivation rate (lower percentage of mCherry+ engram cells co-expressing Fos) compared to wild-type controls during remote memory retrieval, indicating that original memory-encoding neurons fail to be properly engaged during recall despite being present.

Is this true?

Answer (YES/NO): NO